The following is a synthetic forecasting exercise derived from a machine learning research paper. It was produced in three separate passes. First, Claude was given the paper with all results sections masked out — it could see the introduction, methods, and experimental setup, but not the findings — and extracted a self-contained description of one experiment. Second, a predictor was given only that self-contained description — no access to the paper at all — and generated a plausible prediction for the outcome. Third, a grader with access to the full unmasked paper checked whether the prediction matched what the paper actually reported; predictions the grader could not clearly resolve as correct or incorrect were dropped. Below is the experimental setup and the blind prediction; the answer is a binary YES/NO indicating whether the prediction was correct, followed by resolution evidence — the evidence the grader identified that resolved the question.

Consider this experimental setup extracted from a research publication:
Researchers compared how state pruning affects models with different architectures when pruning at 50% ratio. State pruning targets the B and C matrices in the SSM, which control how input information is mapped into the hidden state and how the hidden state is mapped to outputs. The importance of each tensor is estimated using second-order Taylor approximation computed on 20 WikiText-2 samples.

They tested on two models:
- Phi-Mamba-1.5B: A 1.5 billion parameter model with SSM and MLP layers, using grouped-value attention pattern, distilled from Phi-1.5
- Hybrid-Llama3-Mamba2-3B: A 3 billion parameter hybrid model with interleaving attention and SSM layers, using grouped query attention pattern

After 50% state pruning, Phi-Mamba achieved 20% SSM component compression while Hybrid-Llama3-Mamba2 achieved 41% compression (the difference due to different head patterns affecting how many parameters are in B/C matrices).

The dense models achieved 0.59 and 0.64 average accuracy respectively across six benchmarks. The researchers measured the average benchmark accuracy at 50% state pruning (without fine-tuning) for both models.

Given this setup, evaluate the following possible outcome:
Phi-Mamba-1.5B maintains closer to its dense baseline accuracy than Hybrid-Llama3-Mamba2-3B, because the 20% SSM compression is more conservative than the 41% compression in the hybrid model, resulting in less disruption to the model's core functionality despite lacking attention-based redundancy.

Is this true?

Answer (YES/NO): YES